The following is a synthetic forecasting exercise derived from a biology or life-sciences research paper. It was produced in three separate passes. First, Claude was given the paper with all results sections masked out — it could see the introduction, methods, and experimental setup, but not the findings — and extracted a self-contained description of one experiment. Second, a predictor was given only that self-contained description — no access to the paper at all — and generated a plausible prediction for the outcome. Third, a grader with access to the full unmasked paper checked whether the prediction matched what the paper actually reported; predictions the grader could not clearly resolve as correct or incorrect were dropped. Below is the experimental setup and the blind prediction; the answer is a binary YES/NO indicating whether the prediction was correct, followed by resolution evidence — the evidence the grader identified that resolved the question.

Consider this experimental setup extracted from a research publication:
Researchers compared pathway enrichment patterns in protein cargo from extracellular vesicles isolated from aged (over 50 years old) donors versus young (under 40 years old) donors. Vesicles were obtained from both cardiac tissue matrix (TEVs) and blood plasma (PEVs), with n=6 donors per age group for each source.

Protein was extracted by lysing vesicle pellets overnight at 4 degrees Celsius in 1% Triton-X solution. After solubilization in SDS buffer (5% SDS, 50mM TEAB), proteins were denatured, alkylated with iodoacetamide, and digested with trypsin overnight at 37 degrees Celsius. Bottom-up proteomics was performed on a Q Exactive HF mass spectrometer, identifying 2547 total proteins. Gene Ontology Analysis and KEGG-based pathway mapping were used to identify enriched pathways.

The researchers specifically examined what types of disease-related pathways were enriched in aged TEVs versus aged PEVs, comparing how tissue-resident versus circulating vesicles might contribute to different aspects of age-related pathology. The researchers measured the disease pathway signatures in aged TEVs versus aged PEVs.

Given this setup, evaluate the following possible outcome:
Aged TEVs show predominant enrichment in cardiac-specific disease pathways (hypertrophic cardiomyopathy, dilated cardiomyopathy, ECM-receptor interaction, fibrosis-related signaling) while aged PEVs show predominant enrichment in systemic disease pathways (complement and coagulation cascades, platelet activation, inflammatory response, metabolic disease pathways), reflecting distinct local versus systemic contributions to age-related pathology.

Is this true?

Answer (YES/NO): NO